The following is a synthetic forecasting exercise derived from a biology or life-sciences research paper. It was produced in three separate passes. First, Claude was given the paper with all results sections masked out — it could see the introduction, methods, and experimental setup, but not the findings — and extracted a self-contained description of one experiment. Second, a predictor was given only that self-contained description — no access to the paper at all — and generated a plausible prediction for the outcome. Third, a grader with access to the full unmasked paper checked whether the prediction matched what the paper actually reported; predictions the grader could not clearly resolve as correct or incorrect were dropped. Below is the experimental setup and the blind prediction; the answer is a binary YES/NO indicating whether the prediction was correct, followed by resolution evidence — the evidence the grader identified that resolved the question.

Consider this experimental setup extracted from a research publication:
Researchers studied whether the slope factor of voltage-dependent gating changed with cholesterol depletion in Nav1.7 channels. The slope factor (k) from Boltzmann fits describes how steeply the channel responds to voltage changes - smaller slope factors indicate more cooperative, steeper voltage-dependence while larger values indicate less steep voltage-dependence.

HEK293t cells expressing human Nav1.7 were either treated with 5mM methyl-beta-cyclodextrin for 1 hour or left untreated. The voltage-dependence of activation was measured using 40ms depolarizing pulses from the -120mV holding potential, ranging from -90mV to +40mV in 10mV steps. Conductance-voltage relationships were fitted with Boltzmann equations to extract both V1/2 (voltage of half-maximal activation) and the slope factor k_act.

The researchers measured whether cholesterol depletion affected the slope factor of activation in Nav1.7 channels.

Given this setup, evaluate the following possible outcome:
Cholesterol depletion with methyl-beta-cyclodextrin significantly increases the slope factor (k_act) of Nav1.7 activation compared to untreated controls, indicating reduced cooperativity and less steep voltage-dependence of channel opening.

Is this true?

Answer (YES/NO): NO